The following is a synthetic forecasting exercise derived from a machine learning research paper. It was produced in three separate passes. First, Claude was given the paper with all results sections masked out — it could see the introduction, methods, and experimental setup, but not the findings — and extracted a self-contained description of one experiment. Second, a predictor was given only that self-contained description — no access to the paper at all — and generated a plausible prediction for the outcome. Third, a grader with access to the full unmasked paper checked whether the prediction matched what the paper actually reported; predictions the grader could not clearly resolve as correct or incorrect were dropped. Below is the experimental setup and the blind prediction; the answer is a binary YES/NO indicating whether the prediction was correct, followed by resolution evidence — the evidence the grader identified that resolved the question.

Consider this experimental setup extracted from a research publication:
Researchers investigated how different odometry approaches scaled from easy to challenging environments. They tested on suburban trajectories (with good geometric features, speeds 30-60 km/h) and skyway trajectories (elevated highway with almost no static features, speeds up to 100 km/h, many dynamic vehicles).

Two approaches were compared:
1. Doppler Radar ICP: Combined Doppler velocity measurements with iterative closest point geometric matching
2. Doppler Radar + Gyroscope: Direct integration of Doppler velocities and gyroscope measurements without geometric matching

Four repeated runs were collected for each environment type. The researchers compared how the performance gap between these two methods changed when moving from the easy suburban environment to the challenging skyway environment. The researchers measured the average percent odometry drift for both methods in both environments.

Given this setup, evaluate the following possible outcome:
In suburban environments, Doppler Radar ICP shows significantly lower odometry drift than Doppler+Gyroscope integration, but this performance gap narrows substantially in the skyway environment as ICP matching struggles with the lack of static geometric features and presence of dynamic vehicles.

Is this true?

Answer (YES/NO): NO